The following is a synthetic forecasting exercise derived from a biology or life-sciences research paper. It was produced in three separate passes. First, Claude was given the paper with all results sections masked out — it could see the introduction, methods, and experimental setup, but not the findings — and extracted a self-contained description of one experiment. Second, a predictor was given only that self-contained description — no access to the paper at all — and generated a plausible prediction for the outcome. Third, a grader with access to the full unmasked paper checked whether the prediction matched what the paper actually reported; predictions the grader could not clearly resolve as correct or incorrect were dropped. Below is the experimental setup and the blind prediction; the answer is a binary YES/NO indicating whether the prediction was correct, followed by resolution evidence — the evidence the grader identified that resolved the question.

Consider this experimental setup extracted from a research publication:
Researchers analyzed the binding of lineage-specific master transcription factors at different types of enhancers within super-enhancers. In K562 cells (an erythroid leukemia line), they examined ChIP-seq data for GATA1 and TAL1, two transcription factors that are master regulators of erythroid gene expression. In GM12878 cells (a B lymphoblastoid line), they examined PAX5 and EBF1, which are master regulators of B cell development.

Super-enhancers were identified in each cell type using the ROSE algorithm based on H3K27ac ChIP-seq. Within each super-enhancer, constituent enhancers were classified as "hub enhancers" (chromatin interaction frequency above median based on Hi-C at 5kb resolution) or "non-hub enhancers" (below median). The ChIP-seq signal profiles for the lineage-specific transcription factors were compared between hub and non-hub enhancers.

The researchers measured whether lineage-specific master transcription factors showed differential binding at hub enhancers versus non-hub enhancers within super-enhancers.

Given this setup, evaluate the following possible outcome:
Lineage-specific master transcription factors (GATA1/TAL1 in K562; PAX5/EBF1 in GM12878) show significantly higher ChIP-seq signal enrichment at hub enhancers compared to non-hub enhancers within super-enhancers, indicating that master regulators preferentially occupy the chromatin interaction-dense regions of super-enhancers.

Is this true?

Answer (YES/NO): YES